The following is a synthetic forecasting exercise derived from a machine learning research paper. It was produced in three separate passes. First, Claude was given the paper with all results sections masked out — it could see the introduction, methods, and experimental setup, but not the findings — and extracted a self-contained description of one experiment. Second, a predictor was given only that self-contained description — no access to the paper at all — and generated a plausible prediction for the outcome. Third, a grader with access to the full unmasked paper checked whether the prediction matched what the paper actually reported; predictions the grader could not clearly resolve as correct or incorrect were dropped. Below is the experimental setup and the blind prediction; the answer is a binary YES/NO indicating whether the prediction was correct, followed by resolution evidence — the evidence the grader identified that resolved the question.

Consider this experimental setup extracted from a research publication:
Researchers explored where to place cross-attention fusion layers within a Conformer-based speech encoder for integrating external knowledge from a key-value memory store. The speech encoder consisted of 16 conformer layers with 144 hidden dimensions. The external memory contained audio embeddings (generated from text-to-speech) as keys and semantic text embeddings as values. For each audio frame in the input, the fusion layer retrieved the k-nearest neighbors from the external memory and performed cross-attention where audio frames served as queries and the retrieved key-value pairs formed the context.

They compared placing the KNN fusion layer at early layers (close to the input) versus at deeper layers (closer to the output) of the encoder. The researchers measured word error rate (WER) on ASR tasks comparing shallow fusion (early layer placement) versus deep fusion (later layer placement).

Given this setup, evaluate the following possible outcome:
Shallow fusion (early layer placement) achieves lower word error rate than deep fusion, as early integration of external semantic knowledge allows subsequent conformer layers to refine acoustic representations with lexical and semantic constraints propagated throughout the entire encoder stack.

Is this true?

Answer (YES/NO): NO